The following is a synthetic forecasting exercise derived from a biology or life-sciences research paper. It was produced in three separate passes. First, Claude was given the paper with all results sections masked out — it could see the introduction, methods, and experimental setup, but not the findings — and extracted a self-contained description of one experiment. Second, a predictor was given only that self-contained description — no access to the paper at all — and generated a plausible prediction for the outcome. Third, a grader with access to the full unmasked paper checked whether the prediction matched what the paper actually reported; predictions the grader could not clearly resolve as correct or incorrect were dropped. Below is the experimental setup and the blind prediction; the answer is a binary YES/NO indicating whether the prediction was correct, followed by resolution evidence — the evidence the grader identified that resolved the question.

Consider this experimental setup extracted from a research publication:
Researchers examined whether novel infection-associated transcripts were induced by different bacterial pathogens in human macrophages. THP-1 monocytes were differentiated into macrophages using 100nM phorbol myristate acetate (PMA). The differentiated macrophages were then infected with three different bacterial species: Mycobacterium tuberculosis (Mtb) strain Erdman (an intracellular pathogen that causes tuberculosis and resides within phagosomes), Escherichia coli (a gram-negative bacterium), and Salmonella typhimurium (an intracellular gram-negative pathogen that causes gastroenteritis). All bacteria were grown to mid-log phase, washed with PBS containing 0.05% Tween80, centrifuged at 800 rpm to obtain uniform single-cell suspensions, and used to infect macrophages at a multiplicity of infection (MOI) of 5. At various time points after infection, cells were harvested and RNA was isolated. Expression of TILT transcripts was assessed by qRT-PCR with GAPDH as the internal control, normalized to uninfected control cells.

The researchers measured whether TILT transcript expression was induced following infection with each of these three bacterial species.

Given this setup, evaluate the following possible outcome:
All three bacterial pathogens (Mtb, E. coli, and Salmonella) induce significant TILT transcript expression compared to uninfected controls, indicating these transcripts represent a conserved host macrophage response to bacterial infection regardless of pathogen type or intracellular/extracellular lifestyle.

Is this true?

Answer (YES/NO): YES